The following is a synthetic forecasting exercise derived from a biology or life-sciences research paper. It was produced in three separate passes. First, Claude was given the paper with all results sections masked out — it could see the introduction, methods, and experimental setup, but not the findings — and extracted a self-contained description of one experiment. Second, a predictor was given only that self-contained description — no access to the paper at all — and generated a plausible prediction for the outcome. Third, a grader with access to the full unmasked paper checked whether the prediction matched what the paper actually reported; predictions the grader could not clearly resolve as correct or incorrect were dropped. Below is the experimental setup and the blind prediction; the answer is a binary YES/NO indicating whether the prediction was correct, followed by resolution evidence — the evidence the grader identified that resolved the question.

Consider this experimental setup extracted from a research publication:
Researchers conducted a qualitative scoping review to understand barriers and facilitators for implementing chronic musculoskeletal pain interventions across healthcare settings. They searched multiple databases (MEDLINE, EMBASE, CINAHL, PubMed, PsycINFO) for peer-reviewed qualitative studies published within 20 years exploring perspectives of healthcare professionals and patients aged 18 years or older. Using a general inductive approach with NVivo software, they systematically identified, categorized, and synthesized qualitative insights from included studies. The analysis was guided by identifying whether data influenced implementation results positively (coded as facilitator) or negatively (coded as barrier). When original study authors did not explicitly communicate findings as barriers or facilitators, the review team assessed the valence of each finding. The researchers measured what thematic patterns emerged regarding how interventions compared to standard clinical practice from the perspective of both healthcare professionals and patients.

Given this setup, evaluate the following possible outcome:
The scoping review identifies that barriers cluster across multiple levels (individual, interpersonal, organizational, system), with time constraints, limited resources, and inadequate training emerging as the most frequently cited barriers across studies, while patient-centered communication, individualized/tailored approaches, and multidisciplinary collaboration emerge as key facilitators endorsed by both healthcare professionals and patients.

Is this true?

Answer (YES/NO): NO